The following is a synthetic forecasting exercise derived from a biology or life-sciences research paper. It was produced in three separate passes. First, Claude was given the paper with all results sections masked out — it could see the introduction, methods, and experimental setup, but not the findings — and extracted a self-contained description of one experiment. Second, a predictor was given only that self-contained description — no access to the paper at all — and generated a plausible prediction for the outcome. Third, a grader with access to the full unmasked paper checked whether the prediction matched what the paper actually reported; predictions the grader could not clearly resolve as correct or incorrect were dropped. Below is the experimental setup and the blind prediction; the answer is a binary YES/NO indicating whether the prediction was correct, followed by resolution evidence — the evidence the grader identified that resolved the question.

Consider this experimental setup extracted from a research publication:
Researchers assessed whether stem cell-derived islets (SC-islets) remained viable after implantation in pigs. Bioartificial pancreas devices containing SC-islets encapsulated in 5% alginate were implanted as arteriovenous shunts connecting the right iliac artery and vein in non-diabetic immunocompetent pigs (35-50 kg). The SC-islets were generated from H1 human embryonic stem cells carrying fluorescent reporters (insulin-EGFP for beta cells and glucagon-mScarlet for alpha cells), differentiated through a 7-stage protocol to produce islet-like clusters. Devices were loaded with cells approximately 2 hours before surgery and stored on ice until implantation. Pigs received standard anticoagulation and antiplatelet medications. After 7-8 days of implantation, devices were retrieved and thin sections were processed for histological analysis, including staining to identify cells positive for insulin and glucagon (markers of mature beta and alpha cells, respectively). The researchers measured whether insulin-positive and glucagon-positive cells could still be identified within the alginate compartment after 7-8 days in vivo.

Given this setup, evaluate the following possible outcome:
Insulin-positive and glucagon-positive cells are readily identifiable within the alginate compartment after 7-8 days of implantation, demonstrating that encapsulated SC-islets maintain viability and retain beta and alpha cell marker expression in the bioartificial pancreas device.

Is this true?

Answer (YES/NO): YES